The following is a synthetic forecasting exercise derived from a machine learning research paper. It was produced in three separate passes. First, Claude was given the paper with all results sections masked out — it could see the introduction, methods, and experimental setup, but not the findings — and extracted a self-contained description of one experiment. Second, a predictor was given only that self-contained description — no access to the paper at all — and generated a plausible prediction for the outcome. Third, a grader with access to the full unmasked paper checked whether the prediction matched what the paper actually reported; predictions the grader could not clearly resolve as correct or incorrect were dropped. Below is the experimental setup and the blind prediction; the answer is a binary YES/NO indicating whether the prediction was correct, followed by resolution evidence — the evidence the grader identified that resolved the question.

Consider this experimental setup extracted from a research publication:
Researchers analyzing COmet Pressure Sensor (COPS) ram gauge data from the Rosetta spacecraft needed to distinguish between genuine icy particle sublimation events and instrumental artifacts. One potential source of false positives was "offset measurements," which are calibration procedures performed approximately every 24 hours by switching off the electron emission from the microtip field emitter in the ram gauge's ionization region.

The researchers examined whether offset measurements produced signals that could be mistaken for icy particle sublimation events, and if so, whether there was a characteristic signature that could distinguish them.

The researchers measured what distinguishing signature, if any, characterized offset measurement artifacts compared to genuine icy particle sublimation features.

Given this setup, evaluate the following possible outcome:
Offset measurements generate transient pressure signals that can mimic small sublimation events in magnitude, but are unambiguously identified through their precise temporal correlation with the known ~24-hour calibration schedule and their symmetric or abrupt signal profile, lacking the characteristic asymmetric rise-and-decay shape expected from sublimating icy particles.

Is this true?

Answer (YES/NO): NO